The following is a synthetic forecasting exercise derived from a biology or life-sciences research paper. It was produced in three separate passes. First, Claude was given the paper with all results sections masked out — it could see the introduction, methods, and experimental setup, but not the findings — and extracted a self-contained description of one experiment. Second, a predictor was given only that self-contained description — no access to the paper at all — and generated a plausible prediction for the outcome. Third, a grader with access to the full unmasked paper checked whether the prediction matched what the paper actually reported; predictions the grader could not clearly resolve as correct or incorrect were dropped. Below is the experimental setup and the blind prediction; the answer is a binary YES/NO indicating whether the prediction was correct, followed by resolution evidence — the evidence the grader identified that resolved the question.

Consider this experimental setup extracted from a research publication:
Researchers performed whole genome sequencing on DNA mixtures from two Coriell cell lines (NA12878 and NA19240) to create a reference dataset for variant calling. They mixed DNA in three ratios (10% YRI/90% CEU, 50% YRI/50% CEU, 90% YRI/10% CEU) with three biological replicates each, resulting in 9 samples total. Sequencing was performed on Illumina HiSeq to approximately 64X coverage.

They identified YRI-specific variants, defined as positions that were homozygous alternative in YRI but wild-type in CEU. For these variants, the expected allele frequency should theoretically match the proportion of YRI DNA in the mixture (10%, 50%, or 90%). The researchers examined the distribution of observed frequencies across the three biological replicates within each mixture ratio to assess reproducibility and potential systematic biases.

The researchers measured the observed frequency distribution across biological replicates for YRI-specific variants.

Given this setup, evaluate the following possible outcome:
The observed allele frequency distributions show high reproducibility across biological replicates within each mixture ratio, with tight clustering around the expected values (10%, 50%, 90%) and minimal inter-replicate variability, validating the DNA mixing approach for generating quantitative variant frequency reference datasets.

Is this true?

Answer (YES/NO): NO